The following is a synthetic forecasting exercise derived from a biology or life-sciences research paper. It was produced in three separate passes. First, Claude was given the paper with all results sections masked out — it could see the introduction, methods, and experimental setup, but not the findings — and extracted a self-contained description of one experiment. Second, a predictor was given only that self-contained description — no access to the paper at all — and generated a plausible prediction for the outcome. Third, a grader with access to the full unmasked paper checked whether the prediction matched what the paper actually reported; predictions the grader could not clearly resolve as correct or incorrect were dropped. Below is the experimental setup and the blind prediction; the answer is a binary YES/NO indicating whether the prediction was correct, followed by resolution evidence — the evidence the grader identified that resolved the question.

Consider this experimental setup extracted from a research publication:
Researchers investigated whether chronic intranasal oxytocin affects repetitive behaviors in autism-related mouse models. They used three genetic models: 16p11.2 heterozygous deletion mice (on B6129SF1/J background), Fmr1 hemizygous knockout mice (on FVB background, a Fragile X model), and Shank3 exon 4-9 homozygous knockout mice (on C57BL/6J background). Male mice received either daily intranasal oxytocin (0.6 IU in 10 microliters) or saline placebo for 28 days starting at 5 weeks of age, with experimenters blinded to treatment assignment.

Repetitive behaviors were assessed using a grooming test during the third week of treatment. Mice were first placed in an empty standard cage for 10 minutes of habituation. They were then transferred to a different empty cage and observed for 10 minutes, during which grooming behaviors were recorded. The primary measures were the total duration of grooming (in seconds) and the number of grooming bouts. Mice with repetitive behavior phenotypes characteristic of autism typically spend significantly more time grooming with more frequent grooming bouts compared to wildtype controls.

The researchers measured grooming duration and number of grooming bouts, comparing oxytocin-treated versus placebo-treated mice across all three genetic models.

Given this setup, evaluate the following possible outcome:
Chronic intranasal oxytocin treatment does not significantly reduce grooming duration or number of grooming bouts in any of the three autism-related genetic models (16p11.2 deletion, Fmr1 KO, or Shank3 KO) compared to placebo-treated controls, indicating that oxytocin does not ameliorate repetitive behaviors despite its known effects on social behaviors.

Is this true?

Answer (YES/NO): NO